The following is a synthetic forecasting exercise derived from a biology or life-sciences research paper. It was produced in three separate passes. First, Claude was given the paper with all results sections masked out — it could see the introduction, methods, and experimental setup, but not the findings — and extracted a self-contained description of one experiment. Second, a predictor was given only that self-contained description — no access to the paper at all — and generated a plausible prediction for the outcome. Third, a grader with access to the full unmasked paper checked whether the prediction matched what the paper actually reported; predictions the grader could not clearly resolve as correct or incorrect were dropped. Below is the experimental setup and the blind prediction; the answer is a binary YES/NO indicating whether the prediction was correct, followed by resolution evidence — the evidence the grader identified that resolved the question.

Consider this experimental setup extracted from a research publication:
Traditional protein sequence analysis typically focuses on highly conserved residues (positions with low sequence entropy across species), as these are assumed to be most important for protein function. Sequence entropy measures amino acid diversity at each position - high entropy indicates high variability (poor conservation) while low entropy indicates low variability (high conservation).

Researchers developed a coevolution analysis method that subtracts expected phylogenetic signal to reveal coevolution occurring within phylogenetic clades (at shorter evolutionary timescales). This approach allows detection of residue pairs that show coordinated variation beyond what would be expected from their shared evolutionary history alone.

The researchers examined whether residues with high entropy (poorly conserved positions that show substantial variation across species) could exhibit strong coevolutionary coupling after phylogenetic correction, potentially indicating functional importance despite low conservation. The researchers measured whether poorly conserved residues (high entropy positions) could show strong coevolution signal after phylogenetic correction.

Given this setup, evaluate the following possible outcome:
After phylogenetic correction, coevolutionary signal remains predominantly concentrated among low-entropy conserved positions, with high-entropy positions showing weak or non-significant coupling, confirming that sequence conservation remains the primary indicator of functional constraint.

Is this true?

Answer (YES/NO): NO